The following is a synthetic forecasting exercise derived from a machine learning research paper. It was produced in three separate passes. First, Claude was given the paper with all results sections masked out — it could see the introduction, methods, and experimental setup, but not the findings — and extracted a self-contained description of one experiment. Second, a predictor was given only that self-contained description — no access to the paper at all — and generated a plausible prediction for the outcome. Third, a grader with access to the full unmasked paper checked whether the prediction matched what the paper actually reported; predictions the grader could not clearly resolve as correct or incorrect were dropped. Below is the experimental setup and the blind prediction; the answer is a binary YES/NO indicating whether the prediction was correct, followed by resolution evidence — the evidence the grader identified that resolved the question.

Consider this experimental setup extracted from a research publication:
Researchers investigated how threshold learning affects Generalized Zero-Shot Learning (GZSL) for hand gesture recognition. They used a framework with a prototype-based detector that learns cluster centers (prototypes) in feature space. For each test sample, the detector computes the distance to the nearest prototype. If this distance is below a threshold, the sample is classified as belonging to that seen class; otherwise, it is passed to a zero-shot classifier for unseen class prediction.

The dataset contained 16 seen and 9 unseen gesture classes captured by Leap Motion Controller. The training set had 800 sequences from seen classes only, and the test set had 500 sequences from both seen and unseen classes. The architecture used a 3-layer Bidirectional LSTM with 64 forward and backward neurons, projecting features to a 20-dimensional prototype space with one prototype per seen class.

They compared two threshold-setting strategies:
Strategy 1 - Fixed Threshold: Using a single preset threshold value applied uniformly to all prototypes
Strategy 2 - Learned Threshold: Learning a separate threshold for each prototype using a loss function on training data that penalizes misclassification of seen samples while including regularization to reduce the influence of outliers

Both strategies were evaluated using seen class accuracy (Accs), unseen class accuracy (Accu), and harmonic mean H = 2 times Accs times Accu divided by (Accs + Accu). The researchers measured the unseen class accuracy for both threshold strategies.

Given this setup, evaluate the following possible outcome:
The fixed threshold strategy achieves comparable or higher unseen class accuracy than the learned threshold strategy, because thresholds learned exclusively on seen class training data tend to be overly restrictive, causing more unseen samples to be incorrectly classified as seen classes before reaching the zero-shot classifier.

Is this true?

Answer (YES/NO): NO